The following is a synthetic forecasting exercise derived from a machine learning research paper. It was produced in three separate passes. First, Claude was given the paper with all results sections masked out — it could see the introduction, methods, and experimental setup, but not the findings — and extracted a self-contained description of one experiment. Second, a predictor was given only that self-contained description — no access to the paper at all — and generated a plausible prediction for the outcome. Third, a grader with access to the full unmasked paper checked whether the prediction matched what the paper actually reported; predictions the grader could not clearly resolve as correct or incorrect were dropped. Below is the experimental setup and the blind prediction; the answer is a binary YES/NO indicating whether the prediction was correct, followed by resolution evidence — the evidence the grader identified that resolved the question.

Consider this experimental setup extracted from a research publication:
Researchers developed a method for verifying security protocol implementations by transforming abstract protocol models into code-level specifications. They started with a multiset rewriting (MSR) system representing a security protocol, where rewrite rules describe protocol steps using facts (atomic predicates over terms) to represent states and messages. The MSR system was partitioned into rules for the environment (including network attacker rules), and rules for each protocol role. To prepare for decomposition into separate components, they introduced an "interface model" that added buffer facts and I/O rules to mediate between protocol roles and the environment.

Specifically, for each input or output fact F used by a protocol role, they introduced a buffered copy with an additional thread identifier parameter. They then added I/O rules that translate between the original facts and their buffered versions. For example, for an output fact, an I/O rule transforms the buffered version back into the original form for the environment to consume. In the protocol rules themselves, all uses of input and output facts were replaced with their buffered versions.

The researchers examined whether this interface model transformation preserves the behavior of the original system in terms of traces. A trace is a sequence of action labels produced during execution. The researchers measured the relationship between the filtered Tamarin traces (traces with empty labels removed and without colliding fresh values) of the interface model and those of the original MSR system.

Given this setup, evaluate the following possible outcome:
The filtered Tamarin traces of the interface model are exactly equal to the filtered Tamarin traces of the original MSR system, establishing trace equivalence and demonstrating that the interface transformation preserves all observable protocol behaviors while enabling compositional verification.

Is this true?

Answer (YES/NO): NO